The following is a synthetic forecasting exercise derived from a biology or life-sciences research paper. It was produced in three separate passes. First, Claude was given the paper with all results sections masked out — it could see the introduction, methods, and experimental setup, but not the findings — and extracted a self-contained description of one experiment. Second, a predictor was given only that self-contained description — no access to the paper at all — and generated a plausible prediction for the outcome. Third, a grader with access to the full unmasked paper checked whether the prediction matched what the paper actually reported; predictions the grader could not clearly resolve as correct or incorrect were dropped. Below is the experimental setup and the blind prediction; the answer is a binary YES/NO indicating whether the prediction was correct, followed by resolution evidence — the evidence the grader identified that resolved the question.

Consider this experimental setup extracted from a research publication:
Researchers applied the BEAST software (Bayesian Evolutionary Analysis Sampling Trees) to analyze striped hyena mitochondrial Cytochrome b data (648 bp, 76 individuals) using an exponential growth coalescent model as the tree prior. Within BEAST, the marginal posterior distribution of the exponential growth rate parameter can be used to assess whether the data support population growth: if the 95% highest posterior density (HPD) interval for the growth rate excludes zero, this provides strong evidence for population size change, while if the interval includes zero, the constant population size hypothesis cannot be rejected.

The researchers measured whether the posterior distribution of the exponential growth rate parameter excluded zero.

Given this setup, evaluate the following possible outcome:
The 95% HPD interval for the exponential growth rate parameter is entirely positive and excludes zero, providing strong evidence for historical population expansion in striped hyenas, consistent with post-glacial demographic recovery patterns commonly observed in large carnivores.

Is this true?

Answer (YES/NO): NO